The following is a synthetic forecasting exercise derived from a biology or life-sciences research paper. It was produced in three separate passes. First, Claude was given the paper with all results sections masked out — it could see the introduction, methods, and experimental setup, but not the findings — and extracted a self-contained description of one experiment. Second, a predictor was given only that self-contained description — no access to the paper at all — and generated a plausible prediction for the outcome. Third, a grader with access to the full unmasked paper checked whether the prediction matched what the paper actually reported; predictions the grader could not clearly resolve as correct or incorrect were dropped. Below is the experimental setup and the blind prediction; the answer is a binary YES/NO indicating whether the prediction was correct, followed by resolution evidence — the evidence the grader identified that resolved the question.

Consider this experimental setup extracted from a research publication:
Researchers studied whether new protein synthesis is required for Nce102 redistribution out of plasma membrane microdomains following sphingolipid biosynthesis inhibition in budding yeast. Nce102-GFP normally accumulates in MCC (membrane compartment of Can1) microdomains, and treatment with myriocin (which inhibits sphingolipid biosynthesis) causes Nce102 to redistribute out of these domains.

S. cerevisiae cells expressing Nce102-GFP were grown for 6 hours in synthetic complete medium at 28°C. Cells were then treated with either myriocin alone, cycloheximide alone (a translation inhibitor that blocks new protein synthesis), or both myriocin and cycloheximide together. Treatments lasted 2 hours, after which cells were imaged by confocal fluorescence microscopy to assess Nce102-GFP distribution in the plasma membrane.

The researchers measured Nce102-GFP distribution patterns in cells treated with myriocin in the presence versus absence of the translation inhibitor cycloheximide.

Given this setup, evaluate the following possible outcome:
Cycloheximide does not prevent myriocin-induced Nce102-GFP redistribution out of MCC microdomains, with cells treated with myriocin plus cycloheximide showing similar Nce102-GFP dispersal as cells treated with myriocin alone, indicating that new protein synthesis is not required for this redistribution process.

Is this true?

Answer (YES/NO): NO